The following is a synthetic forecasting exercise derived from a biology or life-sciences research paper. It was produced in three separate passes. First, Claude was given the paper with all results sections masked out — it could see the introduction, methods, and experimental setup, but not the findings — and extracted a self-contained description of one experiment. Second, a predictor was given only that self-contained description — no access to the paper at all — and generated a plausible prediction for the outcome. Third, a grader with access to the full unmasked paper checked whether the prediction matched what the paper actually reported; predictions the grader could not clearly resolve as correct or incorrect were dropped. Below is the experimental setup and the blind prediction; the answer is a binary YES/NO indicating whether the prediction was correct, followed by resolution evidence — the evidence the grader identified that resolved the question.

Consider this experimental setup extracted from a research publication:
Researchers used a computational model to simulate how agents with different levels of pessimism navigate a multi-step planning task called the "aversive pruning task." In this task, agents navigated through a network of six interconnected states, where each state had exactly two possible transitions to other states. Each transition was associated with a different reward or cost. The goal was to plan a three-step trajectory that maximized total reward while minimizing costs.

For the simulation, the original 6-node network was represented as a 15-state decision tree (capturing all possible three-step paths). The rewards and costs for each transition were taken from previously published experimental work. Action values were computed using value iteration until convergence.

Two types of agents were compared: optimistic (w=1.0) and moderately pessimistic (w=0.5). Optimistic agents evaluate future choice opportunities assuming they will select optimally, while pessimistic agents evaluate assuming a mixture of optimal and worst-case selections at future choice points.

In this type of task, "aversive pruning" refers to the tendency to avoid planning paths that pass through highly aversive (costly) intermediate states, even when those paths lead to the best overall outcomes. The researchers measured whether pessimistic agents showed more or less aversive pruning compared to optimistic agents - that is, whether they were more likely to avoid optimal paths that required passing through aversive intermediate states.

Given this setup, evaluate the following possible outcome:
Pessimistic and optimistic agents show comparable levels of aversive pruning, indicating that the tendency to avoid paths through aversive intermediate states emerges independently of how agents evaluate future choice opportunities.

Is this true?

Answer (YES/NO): NO